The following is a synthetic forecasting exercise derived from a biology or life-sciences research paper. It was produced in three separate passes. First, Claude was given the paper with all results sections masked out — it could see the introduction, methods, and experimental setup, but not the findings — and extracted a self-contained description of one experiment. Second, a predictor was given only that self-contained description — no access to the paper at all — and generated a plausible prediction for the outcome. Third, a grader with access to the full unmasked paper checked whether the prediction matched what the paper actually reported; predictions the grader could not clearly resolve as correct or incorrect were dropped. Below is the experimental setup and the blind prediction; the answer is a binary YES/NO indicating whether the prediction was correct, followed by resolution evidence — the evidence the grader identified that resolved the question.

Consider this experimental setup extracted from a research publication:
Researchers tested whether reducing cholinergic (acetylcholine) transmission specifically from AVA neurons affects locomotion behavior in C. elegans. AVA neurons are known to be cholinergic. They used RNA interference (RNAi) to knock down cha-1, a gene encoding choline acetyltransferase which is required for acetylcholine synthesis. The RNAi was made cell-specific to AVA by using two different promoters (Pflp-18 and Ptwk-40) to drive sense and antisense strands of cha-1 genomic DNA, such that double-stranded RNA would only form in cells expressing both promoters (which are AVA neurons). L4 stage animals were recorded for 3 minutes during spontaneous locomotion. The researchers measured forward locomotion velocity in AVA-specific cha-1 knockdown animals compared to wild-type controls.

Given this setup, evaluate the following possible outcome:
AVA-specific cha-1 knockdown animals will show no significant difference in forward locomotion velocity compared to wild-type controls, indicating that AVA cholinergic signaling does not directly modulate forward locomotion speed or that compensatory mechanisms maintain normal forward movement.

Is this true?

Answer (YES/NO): NO